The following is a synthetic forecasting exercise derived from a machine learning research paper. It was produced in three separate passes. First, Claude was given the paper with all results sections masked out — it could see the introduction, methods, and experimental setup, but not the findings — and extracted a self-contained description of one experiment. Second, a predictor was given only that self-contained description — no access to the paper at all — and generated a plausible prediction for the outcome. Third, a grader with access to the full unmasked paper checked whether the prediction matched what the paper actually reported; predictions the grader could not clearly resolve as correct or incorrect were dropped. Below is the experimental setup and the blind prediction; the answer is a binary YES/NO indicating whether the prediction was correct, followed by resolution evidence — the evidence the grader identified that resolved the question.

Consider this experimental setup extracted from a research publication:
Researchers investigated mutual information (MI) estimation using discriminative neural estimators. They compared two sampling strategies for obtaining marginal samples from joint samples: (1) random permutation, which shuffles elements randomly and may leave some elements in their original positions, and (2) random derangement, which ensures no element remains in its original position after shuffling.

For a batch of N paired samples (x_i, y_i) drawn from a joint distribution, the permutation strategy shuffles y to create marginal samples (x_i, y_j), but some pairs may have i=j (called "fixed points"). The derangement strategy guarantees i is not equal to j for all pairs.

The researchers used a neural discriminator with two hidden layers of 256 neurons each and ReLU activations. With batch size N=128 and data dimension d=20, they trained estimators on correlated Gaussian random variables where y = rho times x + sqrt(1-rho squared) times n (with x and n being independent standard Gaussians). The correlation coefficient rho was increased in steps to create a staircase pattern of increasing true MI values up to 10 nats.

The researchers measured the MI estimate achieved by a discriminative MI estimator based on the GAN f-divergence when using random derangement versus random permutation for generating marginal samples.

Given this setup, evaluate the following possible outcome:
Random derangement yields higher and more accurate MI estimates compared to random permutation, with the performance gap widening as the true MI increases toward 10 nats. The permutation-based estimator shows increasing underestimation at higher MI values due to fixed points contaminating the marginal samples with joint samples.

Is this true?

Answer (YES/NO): YES